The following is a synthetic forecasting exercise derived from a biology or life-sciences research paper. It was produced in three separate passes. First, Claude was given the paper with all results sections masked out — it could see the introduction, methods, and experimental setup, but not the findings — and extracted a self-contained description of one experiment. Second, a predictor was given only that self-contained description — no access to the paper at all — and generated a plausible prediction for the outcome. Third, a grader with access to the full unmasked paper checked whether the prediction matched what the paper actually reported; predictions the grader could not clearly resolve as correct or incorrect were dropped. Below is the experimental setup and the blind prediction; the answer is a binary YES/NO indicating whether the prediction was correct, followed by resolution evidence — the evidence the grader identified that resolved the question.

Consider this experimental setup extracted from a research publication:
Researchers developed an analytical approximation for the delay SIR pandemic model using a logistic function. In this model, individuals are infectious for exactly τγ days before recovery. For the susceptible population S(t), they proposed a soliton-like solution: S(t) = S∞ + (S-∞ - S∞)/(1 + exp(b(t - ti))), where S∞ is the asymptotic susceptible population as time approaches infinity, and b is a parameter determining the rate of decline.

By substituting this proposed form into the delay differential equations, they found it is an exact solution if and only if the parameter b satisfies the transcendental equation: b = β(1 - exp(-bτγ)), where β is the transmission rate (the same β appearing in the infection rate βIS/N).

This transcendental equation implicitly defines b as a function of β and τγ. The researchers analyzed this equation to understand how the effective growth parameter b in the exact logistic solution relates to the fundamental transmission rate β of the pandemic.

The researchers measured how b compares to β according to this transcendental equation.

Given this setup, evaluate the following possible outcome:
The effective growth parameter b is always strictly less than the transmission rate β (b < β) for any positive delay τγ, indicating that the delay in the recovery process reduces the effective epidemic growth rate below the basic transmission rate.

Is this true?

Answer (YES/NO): YES